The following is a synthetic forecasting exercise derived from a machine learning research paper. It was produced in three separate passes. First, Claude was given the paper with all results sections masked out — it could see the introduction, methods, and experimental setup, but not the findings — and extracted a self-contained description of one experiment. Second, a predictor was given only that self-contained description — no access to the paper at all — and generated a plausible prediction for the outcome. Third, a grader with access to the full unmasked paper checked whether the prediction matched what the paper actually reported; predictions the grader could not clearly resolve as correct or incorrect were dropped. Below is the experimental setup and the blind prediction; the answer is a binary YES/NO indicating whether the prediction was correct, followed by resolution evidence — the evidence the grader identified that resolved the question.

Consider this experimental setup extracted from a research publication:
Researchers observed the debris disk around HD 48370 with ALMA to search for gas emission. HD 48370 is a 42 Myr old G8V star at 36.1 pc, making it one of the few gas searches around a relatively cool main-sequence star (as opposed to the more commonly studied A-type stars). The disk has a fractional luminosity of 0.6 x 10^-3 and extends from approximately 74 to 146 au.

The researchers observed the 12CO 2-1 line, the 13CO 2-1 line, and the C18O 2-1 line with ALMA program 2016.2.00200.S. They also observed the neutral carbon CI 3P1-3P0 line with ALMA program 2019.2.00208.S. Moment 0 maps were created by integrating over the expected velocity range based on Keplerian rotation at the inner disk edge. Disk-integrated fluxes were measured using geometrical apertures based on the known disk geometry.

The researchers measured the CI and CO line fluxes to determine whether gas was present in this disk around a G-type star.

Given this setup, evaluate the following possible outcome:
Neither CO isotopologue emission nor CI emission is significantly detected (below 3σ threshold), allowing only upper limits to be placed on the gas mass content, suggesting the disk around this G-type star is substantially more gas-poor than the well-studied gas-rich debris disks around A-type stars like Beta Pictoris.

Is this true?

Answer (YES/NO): YES